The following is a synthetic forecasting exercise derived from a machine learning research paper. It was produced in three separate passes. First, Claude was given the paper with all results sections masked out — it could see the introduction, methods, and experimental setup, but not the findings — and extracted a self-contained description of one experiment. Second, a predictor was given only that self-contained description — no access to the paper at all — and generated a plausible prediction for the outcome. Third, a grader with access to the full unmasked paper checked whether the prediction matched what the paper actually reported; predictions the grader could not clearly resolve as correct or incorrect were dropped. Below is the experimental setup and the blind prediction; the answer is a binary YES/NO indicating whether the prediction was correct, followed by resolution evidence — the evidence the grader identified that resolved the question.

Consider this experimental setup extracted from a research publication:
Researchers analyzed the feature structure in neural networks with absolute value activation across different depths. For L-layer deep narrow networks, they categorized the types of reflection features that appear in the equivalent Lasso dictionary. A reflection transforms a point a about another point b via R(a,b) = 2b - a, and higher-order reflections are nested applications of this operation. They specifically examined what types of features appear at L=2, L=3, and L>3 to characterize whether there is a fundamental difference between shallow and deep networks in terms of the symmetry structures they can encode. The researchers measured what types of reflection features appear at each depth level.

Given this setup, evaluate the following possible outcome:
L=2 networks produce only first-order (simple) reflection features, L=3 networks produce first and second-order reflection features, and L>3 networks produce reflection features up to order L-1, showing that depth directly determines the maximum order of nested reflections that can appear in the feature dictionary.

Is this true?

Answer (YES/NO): NO